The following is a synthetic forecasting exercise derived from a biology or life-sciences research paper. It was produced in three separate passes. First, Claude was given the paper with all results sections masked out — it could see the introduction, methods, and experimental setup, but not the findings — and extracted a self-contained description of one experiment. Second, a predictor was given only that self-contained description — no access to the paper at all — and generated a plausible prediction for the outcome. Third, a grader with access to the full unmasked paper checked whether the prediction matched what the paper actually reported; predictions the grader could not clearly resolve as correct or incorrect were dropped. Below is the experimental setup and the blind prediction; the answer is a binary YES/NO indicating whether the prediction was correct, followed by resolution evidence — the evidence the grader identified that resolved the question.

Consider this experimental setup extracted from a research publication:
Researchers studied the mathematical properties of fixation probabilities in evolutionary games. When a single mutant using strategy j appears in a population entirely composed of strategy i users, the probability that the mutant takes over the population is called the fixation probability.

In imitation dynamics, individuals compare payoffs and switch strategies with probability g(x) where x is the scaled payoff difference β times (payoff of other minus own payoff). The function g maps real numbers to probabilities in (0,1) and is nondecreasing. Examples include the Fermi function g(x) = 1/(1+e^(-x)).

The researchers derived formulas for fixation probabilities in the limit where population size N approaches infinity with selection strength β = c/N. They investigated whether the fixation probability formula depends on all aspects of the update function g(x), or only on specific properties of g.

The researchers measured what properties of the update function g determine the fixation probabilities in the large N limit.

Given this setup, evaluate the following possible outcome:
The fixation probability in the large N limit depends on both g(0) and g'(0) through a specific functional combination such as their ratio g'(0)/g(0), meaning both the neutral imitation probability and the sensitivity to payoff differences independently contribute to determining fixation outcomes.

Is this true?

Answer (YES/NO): YES